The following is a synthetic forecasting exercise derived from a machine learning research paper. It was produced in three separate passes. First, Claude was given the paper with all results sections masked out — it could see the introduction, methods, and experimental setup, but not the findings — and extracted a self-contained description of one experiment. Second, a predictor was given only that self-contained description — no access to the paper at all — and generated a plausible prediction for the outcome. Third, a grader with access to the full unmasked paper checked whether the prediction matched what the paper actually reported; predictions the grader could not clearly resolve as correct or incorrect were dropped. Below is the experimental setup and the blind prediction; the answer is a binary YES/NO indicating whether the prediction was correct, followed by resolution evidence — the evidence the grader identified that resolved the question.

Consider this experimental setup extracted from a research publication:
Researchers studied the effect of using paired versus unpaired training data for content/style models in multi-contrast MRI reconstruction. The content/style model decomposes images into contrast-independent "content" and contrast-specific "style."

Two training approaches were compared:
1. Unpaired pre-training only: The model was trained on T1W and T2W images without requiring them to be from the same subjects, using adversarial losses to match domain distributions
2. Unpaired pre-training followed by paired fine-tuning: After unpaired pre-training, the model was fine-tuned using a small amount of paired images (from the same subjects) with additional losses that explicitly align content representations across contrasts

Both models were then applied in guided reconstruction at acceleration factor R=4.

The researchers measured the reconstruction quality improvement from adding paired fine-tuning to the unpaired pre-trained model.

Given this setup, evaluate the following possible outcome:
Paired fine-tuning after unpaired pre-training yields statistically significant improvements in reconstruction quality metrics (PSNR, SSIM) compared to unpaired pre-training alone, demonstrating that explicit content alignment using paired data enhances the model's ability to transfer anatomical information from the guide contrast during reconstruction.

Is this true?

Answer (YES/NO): YES